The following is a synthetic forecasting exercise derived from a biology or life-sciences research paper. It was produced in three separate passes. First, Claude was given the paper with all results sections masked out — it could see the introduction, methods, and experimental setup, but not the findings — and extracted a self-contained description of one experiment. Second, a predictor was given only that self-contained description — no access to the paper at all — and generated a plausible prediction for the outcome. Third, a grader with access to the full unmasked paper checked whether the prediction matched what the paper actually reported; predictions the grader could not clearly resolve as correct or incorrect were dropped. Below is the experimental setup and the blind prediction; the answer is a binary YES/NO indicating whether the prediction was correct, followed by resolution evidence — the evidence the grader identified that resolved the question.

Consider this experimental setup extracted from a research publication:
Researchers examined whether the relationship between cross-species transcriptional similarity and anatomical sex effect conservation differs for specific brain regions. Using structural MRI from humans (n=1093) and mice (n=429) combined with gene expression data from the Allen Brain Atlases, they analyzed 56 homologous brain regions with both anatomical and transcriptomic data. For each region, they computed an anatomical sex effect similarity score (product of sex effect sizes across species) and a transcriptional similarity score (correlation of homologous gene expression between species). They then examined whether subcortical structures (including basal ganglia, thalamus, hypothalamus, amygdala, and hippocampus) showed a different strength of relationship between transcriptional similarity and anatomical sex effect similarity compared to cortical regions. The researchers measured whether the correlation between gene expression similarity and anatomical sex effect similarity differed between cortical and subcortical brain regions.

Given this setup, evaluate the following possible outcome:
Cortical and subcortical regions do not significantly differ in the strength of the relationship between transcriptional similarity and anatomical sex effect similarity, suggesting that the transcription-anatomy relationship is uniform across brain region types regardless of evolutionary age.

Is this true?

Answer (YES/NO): NO